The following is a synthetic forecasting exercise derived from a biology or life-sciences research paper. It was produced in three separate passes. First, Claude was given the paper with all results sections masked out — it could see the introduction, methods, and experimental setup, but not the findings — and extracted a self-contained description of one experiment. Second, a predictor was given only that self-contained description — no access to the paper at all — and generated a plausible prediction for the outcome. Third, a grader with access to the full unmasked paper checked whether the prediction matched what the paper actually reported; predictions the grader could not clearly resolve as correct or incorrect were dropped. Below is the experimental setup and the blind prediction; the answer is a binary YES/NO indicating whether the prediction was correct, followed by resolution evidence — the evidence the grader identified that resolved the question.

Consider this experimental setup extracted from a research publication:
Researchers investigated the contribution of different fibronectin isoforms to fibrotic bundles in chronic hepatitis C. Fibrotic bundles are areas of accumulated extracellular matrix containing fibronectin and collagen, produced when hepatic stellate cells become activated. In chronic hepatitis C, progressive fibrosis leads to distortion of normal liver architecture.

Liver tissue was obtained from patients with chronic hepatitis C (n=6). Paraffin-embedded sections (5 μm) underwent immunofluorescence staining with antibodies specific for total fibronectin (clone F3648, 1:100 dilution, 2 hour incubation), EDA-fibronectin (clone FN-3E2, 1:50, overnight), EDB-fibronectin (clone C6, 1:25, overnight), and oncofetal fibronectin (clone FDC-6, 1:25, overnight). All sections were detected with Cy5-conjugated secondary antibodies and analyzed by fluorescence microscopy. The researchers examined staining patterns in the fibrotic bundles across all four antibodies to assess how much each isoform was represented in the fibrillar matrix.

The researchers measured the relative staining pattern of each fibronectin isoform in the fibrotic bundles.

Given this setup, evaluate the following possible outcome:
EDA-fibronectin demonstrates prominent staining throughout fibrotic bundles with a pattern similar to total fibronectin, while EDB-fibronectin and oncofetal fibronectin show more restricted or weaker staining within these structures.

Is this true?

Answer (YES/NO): NO